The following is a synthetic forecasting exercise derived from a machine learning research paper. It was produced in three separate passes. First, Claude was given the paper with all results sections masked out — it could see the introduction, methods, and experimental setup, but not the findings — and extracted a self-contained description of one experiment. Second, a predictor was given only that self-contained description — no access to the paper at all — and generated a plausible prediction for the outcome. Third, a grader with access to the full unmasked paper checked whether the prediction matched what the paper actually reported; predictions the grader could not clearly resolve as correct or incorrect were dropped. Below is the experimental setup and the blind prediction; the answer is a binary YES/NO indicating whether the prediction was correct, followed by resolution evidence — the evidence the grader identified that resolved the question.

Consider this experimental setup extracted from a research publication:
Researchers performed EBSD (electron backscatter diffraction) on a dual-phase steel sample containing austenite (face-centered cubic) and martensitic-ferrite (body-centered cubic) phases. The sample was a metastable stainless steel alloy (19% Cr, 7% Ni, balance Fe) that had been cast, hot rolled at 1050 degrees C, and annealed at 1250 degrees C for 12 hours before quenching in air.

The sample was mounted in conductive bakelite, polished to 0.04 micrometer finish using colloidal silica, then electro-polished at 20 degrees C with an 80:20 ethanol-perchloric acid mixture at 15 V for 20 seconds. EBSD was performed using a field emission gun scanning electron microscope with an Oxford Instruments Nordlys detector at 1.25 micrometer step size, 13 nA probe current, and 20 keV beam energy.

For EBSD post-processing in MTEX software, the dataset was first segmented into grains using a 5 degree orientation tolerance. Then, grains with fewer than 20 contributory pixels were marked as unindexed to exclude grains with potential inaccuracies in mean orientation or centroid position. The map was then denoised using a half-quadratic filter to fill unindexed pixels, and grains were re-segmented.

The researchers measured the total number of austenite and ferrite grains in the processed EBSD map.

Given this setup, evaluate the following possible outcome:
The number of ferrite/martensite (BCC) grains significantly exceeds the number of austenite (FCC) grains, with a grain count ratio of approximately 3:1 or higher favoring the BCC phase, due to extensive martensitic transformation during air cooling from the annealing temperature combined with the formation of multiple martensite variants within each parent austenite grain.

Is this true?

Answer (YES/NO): NO